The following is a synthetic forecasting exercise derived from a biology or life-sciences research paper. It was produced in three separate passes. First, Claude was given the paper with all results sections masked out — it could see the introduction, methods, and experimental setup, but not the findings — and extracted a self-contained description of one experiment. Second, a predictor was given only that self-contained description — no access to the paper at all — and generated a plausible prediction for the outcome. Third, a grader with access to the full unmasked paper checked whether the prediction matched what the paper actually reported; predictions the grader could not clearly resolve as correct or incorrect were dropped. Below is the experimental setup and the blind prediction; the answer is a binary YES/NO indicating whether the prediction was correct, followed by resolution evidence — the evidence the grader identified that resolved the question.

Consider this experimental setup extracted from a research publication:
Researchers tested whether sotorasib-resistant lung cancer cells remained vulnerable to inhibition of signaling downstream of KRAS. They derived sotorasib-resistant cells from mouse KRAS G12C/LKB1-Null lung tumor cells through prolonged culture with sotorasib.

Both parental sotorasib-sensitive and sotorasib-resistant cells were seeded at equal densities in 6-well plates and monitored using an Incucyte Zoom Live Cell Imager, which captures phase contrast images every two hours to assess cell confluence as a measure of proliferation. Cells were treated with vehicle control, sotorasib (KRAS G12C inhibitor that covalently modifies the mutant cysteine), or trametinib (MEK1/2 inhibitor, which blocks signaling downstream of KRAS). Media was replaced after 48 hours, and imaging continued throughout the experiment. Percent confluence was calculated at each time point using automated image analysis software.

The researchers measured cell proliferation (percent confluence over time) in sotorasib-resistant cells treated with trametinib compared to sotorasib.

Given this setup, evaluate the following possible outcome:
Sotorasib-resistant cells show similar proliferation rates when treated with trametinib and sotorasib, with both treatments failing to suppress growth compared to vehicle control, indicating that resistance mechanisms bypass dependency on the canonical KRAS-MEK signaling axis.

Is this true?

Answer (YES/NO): NO